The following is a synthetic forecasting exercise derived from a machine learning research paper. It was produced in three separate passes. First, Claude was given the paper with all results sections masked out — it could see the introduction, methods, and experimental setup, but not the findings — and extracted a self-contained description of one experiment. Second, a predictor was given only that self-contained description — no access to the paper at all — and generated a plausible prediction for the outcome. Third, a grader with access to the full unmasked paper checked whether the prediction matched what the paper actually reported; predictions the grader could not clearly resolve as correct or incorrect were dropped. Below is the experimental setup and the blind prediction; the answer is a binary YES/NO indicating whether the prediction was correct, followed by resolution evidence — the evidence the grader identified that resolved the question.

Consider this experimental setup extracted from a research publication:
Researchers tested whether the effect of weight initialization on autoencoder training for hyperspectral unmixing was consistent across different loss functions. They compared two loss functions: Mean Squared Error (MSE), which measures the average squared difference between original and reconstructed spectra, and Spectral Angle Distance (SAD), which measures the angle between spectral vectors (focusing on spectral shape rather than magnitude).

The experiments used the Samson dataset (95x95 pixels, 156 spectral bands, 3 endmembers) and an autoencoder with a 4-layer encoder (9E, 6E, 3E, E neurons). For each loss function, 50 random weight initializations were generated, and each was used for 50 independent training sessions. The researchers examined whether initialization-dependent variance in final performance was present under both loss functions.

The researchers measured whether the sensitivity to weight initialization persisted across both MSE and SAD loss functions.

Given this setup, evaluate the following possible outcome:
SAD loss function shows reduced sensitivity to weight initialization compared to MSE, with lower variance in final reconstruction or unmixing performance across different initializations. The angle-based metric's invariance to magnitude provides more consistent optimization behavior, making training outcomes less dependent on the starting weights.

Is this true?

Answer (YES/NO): NO